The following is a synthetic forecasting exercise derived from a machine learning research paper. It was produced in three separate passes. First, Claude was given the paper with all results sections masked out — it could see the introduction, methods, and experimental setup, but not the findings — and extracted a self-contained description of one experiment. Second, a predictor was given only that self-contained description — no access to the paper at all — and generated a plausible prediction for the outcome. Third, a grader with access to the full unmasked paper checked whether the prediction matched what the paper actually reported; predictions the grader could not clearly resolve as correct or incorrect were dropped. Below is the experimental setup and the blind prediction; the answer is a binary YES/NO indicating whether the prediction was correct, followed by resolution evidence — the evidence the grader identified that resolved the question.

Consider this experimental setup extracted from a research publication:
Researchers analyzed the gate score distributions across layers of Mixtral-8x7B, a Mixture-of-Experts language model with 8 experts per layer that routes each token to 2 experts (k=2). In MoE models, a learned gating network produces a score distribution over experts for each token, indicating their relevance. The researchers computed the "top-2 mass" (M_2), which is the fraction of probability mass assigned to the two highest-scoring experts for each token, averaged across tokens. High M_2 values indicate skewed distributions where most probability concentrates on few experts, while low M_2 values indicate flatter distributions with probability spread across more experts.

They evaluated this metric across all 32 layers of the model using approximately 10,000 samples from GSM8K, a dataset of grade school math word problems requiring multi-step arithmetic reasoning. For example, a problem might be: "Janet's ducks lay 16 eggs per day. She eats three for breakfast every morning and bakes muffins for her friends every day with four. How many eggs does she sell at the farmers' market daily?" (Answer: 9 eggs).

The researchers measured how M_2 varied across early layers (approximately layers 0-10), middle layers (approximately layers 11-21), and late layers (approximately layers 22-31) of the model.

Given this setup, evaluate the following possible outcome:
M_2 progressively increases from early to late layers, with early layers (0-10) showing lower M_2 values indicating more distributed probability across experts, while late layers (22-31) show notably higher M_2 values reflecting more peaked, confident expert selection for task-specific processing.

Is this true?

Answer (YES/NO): NO